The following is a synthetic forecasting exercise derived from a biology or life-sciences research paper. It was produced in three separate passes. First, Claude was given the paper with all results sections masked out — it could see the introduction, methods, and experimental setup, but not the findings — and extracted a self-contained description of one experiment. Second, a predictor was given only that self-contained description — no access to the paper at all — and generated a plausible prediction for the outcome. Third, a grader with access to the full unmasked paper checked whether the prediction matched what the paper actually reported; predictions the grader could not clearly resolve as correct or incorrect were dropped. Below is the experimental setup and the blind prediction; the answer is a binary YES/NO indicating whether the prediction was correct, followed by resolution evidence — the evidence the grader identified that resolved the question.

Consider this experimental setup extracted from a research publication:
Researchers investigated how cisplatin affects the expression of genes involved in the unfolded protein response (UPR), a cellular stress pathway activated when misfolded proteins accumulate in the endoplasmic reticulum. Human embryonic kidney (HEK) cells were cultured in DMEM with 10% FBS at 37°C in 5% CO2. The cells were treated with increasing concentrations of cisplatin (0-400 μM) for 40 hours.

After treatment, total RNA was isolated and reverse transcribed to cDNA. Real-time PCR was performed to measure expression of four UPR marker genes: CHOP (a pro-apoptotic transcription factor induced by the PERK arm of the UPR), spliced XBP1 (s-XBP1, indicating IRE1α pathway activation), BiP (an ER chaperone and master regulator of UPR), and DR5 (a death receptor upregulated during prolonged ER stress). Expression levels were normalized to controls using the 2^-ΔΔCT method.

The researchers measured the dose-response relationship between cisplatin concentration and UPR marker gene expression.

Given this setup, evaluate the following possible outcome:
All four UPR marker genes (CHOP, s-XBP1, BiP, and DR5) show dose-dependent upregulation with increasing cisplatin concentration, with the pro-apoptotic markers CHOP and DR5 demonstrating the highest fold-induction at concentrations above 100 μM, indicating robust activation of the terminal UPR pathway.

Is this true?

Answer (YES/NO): NO